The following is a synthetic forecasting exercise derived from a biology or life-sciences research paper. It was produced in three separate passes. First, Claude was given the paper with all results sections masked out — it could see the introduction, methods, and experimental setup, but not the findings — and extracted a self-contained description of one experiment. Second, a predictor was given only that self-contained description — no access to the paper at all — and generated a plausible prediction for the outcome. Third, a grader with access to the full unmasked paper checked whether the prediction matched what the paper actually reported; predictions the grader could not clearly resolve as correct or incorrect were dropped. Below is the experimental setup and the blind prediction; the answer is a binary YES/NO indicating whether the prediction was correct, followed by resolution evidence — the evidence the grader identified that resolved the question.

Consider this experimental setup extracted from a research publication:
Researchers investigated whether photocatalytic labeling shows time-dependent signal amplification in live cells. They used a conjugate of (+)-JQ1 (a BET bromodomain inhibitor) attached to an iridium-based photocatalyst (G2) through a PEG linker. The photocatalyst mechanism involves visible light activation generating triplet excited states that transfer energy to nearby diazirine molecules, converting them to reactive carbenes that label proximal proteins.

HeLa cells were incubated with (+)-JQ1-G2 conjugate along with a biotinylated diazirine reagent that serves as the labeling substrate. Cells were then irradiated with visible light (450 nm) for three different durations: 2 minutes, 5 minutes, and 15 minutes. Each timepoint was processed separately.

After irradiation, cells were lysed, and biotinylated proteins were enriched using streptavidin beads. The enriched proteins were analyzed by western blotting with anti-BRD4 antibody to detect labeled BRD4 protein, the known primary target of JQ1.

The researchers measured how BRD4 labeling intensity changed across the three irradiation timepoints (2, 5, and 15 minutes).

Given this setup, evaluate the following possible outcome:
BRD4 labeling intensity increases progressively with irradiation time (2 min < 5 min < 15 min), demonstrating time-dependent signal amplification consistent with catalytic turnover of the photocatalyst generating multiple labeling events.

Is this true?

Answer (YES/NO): YES